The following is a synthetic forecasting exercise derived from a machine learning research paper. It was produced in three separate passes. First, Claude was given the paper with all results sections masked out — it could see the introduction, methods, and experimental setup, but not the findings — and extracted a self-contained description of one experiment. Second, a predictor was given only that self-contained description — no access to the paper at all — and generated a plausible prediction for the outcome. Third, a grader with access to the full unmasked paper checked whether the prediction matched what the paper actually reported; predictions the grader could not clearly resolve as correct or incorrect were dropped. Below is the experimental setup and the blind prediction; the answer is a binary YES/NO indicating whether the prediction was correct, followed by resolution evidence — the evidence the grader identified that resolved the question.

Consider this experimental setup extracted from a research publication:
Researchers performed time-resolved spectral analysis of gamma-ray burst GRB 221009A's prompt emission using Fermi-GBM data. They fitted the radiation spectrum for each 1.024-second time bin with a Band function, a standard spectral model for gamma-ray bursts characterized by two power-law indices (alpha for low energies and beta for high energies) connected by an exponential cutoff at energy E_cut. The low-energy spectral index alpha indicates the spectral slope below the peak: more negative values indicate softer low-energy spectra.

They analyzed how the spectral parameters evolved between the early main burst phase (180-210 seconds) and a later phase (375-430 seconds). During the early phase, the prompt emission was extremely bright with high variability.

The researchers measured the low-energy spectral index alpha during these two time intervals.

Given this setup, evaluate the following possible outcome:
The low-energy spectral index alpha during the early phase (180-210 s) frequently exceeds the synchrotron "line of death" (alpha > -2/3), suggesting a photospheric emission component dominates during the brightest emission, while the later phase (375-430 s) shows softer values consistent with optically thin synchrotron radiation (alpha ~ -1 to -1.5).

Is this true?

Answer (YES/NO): NO